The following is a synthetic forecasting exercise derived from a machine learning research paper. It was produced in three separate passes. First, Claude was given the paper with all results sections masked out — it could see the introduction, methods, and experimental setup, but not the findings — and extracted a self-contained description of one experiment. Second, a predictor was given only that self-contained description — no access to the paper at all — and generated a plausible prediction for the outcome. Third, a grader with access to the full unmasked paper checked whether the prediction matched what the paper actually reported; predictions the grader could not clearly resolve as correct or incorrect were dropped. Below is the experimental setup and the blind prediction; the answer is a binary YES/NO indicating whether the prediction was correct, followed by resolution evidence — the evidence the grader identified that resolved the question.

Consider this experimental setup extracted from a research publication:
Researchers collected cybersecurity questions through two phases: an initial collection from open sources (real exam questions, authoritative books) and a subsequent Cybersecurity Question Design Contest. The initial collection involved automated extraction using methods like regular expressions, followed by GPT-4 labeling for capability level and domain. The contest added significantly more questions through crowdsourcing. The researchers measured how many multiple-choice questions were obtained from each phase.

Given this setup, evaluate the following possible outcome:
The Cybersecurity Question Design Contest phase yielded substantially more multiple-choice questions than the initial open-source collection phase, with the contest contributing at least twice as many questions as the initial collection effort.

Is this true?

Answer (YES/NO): YES